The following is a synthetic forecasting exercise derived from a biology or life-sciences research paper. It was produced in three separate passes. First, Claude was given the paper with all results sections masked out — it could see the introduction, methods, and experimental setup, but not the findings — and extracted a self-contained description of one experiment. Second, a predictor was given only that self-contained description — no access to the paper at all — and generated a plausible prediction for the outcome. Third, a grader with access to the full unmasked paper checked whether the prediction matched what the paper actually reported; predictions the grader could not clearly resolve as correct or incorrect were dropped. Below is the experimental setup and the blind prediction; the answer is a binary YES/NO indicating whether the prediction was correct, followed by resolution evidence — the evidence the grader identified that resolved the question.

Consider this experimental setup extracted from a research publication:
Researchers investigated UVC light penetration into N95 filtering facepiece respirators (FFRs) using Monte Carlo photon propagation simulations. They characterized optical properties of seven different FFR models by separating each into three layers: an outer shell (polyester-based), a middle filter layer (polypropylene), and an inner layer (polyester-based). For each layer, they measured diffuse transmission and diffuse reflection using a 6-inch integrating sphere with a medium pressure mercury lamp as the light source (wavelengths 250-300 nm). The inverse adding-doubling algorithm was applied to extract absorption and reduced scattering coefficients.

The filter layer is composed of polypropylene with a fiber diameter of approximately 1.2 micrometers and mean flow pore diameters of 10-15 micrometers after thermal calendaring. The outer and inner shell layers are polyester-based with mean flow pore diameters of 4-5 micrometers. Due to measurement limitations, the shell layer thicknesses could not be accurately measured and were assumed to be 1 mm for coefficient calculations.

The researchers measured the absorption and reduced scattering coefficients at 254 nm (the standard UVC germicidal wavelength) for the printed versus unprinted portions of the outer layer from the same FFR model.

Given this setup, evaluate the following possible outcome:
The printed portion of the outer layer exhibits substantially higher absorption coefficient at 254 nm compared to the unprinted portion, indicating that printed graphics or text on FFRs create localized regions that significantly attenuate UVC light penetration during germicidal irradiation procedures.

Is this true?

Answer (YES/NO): NO